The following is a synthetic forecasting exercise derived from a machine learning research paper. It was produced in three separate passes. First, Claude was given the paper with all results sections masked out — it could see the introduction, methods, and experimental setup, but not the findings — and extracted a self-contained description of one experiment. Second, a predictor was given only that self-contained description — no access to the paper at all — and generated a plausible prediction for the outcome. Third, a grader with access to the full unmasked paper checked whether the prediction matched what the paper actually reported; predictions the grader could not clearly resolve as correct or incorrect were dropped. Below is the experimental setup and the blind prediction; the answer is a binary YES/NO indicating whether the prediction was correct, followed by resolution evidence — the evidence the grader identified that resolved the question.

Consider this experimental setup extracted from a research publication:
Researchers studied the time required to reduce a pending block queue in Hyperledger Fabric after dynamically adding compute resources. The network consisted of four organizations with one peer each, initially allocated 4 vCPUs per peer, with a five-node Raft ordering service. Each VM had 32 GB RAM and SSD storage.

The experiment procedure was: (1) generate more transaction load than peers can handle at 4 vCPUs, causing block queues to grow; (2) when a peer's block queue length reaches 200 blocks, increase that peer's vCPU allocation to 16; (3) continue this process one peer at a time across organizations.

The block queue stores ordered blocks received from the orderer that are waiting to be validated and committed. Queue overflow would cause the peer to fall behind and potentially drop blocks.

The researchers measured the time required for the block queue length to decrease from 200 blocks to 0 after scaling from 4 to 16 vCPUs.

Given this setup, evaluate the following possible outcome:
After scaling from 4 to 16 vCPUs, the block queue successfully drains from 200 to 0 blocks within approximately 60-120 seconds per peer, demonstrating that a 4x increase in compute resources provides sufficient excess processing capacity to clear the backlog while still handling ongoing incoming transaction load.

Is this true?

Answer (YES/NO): NO